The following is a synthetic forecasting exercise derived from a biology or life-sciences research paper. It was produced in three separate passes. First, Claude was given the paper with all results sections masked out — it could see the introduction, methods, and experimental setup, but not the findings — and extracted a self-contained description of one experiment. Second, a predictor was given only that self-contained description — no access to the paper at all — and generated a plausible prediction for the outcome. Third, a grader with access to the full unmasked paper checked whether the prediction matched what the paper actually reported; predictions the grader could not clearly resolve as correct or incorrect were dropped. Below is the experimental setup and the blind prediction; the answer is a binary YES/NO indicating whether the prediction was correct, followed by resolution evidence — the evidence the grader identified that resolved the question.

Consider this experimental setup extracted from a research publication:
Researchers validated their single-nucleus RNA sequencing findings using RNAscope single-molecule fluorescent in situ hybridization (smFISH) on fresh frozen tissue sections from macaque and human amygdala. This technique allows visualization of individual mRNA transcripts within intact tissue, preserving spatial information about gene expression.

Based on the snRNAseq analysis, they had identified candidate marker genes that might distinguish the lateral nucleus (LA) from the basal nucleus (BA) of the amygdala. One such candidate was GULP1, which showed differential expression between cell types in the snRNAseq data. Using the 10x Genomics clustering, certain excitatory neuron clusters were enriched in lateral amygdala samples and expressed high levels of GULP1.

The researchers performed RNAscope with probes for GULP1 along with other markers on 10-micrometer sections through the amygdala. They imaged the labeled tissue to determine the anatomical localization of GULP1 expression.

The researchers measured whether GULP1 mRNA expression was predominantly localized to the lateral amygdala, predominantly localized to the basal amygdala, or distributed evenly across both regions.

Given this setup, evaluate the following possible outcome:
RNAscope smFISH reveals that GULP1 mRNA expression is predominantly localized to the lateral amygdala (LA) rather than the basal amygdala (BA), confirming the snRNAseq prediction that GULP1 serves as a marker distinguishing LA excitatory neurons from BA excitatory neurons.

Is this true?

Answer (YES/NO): YES